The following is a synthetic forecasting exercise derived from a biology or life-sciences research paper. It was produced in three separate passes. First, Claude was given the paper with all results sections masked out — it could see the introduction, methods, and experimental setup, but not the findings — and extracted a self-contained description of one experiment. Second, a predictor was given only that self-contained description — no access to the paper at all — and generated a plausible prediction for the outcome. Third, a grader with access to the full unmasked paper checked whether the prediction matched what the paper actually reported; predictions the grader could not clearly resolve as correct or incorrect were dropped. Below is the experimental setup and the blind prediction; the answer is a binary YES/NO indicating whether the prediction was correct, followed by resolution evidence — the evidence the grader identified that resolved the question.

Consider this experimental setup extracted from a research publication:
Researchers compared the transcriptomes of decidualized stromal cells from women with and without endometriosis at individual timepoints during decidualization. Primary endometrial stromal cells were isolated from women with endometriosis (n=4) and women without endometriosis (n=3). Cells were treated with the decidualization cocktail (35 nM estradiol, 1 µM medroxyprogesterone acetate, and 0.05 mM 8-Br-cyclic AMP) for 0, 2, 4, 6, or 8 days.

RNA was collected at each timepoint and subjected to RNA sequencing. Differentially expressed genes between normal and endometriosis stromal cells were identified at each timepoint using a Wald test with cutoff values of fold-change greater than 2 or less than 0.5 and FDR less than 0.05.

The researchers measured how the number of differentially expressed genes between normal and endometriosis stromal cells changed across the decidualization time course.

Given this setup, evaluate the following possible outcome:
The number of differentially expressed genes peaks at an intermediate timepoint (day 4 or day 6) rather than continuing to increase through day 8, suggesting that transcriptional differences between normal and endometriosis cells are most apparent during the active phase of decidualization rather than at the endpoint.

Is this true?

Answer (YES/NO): NO